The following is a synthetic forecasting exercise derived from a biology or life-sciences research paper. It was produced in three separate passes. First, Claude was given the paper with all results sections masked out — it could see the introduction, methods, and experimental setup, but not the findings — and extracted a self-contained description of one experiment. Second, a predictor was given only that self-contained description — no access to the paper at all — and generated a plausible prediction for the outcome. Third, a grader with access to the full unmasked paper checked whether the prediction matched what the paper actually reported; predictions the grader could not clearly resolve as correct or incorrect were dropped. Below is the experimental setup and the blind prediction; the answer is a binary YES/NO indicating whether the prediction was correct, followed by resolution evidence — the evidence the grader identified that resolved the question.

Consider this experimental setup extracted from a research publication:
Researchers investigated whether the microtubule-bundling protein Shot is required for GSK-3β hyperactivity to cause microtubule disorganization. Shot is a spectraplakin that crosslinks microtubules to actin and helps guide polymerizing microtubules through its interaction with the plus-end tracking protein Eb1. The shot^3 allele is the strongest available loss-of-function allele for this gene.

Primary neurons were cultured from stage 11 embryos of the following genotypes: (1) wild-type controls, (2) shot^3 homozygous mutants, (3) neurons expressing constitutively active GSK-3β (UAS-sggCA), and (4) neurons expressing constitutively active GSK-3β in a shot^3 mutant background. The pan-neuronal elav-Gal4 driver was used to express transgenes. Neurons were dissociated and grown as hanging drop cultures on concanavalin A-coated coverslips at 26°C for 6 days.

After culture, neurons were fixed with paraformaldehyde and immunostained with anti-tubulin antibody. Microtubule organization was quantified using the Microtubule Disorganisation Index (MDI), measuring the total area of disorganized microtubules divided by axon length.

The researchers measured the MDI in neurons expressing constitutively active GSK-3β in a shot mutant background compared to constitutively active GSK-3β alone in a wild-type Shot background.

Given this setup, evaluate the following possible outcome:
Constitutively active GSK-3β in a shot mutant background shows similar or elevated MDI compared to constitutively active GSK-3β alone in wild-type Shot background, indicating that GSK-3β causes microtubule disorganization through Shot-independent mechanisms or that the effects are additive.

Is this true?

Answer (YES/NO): NO